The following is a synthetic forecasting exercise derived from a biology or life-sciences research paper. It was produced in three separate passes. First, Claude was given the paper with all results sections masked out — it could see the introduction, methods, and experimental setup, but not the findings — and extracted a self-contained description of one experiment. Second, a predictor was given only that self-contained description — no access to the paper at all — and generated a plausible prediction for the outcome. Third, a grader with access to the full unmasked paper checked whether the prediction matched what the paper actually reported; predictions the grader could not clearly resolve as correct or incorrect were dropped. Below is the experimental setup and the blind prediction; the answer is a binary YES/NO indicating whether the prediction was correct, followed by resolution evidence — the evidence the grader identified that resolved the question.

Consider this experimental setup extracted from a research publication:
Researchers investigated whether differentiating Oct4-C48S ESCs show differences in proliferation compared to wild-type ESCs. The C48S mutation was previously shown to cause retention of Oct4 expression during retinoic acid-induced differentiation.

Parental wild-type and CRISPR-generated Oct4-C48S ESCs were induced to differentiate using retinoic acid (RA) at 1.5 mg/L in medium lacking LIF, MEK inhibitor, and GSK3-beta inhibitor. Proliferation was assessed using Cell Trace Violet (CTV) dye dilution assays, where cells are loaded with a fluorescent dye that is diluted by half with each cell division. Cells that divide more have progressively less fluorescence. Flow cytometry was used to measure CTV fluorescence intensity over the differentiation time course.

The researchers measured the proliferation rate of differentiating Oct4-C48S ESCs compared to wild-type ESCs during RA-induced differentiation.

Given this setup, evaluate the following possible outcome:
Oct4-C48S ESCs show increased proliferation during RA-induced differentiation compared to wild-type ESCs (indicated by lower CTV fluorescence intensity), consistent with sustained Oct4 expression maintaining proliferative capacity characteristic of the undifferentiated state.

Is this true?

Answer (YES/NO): NO